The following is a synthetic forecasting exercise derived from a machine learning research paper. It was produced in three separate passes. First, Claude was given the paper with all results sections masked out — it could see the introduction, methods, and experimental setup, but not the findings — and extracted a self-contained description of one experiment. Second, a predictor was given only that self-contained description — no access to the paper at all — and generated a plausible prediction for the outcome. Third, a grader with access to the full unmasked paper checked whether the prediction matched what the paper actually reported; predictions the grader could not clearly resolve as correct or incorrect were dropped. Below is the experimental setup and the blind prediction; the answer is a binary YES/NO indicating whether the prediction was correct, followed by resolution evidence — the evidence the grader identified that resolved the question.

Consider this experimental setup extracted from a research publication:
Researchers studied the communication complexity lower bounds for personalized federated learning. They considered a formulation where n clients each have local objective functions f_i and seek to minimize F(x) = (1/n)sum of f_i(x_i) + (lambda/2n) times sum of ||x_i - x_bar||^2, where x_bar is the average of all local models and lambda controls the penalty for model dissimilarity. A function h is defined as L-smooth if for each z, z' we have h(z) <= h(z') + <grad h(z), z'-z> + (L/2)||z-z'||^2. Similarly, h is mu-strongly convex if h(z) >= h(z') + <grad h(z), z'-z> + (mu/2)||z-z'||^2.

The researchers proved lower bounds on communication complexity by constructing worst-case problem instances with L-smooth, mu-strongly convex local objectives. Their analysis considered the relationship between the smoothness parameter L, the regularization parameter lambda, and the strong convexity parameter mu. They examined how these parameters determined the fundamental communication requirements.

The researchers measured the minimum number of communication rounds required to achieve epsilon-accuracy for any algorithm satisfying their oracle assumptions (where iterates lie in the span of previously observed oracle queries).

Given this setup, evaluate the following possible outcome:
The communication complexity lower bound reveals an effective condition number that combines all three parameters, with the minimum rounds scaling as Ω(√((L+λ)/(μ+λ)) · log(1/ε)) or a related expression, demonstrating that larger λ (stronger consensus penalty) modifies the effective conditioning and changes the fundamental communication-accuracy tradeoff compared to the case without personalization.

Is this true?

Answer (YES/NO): NO